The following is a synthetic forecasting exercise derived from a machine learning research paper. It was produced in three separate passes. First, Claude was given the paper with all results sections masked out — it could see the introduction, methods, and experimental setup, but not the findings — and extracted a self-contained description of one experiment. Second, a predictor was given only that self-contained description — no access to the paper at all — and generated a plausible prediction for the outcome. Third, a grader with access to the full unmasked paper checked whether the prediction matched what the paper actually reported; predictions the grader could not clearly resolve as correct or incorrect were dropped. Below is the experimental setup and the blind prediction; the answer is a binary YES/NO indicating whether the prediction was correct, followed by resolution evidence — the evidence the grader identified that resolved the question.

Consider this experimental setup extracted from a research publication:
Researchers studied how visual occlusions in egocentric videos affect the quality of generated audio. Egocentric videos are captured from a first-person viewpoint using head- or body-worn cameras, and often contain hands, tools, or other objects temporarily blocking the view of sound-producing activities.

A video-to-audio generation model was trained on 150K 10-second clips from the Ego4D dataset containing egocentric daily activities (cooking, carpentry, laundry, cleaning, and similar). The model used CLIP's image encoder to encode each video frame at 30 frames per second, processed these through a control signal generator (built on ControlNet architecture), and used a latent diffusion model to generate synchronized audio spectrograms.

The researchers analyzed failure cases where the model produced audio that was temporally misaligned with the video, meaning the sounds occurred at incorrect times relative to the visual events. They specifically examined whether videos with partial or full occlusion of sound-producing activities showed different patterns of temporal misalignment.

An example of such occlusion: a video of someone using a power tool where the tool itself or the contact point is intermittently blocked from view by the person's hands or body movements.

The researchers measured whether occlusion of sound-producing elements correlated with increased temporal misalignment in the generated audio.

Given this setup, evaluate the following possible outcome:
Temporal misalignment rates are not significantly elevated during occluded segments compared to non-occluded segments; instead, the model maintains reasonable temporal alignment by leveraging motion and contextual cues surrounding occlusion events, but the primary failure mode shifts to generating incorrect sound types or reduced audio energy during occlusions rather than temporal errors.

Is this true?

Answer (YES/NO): NO